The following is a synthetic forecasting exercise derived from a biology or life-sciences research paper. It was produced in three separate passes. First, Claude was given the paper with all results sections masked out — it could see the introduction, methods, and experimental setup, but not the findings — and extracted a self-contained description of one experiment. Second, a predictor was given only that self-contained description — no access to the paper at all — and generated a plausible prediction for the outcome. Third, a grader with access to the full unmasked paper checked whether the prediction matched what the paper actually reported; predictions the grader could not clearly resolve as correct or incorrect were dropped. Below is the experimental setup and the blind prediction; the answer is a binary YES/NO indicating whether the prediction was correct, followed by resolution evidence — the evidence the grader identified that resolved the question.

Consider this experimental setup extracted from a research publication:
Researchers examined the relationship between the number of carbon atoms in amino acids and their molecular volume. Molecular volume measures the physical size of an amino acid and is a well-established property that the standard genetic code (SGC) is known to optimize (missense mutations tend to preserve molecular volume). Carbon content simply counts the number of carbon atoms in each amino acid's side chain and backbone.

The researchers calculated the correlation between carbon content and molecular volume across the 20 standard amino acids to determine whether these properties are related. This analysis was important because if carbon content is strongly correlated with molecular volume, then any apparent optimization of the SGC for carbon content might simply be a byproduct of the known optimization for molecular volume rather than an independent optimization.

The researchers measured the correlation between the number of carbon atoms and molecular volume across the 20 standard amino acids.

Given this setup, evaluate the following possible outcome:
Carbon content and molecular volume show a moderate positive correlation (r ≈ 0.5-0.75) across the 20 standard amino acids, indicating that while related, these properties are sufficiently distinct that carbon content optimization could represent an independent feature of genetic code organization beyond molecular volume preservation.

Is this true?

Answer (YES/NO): NO